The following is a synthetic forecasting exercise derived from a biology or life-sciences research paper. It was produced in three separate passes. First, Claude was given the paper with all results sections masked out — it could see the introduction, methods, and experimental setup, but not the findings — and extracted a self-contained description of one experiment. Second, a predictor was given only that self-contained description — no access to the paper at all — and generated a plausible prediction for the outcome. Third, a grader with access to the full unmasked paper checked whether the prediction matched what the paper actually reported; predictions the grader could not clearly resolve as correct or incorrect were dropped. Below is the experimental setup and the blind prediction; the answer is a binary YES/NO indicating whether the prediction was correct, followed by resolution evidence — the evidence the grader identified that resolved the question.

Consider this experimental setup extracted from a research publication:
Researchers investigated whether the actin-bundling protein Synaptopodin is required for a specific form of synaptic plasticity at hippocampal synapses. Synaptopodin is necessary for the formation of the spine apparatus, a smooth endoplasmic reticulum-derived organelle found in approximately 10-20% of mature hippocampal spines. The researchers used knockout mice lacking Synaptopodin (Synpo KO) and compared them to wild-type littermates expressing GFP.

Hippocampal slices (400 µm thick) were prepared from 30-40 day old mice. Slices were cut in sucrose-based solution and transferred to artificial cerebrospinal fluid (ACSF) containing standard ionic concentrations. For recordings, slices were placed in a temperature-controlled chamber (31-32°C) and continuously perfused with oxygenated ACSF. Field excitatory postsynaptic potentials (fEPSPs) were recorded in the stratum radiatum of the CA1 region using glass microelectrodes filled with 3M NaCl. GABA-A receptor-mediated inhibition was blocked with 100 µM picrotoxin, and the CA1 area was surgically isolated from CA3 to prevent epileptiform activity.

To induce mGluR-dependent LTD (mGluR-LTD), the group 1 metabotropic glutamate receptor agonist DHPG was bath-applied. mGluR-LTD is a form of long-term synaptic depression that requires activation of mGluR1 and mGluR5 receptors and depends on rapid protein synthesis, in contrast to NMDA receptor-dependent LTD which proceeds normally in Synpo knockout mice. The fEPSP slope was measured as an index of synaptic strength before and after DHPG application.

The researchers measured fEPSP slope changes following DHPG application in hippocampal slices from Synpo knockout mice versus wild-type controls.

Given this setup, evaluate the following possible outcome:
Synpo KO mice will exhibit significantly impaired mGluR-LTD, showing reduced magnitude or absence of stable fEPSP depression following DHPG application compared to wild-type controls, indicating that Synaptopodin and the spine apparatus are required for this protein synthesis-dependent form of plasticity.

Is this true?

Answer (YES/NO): YES